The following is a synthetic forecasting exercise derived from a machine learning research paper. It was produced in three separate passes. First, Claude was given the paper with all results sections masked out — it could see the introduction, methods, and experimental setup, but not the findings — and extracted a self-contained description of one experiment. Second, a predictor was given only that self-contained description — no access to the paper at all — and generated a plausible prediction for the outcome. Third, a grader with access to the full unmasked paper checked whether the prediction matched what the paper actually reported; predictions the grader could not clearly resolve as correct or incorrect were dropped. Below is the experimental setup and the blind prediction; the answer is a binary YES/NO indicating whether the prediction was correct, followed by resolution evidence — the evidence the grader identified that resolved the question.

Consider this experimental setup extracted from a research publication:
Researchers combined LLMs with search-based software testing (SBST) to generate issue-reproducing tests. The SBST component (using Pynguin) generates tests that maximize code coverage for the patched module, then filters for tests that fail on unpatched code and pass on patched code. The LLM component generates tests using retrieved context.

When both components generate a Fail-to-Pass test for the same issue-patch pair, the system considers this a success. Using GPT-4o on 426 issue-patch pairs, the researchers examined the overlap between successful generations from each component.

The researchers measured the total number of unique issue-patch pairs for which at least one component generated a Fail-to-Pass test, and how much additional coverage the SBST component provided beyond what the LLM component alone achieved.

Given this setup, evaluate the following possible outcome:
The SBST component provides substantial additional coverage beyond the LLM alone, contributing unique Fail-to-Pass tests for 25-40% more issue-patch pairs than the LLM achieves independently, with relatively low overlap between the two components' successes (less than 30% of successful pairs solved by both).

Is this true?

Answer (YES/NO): NO